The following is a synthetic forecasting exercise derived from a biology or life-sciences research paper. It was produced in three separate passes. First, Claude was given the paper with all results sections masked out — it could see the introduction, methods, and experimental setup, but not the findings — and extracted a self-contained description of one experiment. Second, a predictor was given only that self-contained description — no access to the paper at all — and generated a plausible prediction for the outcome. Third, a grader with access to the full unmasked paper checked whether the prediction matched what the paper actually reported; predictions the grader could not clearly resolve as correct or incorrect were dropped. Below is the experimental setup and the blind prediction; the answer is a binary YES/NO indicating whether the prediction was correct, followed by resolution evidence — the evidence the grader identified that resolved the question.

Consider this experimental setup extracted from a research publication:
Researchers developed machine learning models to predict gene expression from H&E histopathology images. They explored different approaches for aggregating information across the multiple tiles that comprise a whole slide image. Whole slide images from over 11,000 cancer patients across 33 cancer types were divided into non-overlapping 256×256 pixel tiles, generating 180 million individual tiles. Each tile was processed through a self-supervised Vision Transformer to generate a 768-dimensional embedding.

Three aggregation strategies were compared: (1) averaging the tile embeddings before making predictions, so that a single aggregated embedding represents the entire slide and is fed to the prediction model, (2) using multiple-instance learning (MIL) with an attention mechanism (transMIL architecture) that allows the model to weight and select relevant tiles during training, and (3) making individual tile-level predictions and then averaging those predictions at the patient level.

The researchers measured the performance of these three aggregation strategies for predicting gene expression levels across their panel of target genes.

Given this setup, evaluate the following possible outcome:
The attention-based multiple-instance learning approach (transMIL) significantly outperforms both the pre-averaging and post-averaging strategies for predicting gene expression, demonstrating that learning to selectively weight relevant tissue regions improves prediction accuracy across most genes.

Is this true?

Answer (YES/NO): NO